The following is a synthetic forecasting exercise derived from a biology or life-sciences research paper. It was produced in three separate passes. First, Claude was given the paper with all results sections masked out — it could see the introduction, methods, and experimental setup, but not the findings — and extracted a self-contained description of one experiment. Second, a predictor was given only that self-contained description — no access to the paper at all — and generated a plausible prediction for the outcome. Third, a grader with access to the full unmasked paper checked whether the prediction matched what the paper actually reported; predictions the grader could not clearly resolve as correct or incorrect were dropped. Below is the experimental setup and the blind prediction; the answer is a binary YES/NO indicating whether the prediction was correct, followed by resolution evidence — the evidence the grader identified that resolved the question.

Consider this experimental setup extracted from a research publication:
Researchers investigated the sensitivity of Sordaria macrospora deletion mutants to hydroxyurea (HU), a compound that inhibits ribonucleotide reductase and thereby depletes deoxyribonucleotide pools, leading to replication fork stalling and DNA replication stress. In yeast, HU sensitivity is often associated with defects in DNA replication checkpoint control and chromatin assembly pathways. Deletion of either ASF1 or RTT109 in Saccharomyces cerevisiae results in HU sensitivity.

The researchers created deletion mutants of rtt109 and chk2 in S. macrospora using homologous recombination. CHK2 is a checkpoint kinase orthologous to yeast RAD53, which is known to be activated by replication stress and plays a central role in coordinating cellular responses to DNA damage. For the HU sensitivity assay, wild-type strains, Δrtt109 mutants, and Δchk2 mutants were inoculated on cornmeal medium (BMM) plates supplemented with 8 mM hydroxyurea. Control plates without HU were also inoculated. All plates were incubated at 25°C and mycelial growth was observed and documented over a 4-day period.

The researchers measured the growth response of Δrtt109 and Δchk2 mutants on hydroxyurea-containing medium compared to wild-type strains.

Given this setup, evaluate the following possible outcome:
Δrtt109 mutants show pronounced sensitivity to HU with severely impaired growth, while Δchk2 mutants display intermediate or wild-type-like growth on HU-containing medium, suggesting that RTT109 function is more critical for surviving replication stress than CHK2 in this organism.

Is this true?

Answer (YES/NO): NO